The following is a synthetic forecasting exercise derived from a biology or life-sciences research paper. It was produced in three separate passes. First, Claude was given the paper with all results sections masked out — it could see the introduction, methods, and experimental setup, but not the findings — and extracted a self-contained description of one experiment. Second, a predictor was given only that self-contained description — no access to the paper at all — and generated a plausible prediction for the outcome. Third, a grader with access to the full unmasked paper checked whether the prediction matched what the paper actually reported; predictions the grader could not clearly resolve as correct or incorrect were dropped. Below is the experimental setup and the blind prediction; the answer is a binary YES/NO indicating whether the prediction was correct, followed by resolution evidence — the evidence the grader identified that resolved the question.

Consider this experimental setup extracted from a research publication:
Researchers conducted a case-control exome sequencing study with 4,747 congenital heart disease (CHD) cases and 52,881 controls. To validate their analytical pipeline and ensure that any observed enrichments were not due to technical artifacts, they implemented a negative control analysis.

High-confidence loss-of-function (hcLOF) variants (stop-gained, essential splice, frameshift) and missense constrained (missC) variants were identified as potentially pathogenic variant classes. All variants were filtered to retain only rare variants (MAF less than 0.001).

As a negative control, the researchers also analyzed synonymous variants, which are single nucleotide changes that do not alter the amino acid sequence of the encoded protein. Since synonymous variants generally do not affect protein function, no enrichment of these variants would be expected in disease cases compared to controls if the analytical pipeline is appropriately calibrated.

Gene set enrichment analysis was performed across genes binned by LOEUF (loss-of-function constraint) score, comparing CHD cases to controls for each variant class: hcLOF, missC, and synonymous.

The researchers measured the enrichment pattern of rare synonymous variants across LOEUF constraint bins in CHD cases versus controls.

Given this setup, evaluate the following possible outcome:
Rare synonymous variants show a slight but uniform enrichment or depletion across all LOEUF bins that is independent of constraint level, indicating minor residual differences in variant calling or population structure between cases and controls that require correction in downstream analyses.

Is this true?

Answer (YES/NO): NO